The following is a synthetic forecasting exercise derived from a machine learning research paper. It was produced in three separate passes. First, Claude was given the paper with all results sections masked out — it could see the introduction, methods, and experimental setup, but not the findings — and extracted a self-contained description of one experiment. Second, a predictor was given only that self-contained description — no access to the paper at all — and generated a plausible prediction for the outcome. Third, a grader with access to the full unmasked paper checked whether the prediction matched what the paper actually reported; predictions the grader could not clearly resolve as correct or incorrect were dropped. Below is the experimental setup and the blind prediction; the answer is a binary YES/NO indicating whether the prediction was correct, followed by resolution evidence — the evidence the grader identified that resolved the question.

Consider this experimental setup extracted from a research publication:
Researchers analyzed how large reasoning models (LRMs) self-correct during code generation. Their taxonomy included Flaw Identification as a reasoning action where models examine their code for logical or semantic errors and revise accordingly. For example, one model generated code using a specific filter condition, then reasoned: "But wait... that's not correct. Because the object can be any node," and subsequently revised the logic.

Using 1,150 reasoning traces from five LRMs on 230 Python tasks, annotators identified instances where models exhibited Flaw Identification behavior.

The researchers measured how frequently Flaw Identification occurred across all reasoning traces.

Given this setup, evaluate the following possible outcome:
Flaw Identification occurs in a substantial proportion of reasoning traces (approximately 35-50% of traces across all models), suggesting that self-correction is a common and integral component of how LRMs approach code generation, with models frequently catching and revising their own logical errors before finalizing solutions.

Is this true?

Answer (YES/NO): NO